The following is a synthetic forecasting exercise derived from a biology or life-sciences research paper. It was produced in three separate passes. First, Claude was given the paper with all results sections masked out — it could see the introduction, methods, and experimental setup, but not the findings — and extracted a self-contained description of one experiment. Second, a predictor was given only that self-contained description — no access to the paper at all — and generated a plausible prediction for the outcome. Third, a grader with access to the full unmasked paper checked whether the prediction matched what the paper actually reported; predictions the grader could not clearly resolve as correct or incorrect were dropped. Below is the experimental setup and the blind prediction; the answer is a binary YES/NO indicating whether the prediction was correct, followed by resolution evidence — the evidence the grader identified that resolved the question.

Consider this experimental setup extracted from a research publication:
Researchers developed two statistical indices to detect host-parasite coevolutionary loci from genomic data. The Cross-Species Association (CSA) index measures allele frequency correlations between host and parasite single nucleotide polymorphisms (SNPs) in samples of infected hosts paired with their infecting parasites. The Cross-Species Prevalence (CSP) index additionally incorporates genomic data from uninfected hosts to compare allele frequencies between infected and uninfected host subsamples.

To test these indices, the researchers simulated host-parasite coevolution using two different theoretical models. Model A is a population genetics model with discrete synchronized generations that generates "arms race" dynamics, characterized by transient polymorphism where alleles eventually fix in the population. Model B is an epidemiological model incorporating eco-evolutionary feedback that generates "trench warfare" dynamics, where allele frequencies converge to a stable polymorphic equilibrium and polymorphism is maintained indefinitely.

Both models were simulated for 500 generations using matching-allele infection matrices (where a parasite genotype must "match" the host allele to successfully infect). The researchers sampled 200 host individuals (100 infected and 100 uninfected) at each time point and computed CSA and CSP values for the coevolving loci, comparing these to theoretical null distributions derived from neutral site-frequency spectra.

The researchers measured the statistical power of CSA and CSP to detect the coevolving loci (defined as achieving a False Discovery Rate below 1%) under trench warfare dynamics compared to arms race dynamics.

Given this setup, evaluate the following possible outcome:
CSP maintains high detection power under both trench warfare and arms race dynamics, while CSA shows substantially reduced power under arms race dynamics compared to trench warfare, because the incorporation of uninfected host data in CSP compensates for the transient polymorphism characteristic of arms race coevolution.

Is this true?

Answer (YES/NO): NO